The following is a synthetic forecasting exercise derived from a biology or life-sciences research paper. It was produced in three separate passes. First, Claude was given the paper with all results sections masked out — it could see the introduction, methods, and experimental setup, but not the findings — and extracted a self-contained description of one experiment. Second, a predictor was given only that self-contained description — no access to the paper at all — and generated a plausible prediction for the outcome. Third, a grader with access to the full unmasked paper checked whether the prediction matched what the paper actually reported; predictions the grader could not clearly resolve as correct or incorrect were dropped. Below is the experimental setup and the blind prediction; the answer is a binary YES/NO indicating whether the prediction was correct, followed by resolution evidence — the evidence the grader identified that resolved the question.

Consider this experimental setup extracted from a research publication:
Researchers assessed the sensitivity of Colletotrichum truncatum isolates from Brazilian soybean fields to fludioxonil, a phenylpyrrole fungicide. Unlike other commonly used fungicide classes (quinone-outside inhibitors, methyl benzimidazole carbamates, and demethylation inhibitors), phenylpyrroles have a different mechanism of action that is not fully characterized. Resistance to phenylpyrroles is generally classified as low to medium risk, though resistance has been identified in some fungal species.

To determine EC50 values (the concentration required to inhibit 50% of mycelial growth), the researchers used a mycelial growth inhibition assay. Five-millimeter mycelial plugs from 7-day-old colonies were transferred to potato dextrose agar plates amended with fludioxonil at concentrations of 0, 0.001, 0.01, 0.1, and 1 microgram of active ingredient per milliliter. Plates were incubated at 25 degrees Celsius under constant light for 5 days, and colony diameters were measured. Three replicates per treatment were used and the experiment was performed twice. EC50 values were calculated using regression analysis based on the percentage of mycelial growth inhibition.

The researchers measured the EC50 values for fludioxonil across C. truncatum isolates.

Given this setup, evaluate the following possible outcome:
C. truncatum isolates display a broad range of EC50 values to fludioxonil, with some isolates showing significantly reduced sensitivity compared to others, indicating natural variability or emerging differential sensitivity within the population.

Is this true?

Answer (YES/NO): NO